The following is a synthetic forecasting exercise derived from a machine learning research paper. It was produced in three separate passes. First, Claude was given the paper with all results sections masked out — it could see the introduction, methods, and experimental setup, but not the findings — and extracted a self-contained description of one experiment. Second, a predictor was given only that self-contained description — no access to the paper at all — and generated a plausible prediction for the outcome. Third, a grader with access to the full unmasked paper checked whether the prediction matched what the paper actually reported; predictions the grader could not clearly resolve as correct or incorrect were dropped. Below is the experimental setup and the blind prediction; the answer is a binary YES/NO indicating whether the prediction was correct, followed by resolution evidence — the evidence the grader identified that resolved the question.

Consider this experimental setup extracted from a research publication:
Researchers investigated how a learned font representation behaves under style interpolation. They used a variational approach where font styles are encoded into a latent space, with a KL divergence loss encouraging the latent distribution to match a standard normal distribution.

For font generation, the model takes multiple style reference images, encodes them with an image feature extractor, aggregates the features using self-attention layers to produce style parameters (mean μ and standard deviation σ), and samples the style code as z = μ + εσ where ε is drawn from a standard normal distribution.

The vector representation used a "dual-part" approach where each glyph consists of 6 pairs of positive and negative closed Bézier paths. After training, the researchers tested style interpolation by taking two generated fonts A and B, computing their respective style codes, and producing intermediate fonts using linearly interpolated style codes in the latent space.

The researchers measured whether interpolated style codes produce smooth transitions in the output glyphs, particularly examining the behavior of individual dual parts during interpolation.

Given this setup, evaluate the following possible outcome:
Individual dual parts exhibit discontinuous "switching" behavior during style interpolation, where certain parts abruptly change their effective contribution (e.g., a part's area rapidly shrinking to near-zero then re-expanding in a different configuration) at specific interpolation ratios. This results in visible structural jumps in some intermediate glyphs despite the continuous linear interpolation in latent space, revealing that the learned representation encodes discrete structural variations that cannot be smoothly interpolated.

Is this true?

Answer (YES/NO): NO